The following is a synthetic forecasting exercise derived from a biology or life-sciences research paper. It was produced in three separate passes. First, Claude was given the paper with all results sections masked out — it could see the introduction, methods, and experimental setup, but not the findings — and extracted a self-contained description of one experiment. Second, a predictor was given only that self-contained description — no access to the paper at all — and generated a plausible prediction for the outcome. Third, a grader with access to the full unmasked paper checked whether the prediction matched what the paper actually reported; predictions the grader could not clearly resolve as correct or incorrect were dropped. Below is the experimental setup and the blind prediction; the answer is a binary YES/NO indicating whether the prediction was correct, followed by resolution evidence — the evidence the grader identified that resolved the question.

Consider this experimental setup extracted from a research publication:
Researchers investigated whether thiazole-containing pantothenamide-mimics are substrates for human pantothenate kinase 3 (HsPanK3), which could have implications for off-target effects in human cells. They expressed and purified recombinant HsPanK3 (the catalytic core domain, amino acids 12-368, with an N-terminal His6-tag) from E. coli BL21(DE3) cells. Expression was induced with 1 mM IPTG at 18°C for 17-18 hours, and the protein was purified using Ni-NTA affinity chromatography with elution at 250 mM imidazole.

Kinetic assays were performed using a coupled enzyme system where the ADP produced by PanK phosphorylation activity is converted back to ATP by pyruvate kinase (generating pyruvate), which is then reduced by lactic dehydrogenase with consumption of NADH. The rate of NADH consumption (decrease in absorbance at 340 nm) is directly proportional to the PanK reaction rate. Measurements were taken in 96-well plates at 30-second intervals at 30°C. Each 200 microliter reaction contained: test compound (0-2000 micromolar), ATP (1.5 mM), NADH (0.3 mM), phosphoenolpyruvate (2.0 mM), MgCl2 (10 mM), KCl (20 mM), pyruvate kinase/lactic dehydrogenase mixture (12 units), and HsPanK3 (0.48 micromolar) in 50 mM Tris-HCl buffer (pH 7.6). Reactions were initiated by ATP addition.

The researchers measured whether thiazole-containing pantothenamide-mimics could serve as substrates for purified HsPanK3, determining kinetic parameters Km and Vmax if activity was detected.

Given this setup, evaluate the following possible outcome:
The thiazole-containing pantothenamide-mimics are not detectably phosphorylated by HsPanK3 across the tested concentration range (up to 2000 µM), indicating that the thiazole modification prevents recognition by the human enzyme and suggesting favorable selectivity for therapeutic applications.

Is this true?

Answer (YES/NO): NO